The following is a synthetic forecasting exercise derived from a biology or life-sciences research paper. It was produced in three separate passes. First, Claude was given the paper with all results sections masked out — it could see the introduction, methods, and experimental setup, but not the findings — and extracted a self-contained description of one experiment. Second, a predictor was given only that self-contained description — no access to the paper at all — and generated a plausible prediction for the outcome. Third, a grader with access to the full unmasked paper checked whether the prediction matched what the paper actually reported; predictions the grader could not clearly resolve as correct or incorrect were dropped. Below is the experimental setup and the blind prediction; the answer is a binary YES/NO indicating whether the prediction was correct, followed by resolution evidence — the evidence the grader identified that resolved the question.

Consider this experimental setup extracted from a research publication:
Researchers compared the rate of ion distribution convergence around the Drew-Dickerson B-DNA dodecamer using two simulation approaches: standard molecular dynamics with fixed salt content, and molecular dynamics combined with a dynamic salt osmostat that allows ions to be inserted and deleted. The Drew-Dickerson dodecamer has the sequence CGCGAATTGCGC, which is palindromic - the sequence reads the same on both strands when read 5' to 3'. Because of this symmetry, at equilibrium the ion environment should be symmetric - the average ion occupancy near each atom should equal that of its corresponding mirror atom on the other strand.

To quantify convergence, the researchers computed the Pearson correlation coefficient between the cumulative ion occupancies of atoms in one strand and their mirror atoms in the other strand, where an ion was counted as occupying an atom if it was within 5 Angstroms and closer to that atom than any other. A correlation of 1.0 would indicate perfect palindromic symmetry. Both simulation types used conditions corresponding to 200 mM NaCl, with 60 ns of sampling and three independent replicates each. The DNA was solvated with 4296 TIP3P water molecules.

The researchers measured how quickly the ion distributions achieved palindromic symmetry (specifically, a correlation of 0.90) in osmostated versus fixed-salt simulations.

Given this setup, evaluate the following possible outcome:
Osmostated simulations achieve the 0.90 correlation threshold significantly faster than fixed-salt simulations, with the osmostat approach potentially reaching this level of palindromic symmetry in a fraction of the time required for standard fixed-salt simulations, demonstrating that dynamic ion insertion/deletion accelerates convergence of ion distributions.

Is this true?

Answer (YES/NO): YES